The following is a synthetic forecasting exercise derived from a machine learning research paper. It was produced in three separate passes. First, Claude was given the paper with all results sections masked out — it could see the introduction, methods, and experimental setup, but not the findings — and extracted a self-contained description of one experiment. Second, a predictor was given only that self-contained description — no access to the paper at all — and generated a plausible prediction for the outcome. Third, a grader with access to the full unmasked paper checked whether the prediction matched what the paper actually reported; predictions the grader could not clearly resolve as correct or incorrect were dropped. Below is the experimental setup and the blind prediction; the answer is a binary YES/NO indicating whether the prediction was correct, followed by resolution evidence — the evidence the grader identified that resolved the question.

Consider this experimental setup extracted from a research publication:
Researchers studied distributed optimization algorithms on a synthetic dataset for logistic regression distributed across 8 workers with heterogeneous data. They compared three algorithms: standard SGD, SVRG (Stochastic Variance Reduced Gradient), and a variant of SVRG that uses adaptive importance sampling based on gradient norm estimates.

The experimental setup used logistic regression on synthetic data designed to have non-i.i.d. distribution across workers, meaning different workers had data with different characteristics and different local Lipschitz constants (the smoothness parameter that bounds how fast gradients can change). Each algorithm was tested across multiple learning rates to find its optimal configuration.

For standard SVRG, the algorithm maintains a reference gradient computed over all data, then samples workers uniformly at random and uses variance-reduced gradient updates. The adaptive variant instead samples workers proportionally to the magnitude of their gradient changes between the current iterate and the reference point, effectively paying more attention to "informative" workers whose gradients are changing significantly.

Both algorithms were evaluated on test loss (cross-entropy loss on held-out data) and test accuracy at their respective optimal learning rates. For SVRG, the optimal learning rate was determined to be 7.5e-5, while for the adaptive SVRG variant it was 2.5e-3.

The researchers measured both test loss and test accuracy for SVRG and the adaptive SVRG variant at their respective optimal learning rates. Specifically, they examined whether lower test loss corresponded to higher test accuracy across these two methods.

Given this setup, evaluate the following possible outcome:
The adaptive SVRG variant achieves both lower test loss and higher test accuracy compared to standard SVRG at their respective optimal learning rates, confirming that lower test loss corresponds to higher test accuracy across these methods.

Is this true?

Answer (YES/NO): NO